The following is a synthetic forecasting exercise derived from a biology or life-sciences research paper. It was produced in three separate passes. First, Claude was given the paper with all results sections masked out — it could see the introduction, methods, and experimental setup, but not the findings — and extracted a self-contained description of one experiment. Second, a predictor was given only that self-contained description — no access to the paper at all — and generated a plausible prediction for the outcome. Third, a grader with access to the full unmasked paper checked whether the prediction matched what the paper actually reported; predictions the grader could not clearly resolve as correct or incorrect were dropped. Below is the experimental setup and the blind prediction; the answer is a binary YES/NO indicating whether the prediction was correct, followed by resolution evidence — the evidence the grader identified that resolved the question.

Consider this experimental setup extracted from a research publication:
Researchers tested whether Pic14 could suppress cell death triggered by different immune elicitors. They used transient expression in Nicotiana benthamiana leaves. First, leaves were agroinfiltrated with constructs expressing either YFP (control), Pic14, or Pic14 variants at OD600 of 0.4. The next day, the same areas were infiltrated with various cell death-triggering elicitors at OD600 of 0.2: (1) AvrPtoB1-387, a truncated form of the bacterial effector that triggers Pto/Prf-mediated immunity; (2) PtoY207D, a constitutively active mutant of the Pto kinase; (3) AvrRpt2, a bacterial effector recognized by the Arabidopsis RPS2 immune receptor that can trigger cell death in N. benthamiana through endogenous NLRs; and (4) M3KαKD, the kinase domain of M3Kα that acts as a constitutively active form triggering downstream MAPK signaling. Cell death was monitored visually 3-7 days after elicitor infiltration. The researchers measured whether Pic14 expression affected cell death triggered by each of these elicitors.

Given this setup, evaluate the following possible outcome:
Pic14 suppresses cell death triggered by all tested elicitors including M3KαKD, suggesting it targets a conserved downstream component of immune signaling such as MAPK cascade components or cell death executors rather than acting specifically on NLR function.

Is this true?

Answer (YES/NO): YES